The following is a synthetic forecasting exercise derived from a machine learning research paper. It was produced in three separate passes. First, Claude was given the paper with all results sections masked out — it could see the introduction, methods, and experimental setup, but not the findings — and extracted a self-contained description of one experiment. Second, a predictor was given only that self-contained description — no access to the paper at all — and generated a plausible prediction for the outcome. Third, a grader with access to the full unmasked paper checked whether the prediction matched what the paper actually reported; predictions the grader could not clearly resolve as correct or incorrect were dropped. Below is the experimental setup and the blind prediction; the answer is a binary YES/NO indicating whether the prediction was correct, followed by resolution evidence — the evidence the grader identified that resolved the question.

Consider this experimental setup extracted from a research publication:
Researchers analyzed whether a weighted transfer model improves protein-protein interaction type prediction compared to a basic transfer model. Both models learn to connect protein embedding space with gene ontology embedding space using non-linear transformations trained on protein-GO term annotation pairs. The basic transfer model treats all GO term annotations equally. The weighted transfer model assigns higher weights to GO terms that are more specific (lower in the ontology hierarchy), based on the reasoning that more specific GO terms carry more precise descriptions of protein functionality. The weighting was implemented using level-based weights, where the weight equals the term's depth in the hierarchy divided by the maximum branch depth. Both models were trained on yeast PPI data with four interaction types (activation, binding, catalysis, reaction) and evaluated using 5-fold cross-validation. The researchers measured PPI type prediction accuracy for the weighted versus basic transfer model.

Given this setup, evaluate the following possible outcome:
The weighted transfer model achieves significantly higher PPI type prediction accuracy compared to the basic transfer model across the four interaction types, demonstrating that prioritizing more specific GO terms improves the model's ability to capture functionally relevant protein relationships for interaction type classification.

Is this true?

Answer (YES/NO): YES